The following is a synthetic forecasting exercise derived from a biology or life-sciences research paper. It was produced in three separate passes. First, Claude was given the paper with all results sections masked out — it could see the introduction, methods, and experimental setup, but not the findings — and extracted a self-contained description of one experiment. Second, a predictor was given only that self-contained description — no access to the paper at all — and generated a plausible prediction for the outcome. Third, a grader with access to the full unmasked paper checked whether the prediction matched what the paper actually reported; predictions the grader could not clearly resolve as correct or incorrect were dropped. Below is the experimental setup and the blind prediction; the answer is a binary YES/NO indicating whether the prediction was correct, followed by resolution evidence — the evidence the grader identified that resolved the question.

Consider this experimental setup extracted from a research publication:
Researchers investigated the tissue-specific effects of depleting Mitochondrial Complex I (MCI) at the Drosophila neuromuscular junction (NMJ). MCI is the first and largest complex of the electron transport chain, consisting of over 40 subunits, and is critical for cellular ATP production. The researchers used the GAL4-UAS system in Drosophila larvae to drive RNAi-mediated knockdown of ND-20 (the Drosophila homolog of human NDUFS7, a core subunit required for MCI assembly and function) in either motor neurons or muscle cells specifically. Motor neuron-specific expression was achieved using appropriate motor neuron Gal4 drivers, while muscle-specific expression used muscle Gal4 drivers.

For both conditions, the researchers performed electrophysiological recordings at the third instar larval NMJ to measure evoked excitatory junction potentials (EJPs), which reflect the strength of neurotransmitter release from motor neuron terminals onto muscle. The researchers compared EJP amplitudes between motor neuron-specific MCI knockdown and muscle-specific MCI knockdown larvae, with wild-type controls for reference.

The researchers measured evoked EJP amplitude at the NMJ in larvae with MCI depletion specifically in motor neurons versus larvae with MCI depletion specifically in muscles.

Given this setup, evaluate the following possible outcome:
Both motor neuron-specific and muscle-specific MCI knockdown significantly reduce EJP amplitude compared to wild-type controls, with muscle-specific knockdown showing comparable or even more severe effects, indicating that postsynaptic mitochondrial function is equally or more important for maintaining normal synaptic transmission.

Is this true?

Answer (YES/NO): NO